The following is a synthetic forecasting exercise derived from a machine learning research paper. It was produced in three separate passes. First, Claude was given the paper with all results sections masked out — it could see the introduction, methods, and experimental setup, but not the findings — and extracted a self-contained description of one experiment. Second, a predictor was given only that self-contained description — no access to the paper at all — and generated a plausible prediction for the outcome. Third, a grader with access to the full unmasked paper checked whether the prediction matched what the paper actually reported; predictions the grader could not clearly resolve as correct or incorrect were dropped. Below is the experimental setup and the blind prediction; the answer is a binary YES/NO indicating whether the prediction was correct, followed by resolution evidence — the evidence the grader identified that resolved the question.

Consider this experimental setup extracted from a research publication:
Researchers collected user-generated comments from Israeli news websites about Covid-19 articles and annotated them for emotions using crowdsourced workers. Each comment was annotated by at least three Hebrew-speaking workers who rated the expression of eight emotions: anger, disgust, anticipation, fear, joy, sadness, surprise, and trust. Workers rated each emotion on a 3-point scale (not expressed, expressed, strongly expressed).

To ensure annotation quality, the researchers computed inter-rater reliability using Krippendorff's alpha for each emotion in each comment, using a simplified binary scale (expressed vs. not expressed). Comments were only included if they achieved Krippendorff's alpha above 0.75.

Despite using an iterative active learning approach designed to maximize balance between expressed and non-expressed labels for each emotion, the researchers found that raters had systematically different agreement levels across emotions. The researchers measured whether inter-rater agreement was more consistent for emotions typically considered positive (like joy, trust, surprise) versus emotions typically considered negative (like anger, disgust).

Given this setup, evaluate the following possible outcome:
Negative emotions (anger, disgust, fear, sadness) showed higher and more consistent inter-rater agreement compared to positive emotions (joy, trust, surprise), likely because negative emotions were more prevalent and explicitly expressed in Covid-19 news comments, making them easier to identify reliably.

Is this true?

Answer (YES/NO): YES